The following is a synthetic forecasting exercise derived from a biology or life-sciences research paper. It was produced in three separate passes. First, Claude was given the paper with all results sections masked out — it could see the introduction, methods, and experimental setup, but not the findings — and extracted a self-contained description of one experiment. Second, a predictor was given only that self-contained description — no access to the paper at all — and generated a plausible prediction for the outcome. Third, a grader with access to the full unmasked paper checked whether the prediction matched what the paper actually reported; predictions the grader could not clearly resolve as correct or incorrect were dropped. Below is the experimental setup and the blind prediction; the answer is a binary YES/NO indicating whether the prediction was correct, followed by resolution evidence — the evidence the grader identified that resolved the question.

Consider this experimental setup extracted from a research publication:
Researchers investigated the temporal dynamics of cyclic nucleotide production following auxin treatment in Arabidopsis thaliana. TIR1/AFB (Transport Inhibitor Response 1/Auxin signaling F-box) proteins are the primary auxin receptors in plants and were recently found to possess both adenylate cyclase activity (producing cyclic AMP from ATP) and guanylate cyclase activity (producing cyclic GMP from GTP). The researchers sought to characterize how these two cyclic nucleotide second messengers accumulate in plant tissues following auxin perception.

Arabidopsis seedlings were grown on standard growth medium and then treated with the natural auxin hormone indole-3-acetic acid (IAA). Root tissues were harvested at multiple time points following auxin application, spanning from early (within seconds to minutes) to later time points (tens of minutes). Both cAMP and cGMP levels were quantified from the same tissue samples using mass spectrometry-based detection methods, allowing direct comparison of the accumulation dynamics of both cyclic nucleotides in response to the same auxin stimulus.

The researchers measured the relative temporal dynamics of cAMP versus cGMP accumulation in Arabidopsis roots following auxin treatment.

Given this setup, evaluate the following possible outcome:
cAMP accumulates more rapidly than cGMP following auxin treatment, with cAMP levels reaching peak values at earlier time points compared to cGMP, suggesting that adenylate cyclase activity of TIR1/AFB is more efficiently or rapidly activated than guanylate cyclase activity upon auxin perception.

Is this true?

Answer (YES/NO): NO